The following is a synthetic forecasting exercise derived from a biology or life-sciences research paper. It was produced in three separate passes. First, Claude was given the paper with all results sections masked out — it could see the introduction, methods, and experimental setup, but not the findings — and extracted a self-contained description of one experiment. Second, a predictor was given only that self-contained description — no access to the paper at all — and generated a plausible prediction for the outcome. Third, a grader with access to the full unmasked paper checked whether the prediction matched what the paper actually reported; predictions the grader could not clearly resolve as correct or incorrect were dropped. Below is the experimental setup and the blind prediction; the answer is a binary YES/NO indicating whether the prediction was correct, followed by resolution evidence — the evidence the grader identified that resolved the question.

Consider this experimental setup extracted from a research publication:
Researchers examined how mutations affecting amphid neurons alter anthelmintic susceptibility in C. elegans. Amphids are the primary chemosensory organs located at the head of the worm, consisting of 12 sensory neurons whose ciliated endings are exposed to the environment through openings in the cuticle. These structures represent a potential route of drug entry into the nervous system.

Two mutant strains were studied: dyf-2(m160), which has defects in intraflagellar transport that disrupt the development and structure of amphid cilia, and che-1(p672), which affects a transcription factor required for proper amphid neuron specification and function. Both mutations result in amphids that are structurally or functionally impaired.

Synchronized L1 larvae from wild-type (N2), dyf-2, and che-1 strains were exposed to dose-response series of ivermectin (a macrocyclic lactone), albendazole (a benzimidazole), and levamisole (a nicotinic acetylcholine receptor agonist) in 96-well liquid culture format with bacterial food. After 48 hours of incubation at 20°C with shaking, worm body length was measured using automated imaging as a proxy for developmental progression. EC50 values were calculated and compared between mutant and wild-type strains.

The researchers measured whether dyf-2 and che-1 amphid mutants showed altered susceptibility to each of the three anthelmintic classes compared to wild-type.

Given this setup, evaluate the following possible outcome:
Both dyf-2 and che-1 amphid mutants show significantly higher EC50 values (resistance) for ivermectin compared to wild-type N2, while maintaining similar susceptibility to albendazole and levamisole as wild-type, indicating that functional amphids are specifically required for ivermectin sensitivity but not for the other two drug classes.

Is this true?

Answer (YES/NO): NO